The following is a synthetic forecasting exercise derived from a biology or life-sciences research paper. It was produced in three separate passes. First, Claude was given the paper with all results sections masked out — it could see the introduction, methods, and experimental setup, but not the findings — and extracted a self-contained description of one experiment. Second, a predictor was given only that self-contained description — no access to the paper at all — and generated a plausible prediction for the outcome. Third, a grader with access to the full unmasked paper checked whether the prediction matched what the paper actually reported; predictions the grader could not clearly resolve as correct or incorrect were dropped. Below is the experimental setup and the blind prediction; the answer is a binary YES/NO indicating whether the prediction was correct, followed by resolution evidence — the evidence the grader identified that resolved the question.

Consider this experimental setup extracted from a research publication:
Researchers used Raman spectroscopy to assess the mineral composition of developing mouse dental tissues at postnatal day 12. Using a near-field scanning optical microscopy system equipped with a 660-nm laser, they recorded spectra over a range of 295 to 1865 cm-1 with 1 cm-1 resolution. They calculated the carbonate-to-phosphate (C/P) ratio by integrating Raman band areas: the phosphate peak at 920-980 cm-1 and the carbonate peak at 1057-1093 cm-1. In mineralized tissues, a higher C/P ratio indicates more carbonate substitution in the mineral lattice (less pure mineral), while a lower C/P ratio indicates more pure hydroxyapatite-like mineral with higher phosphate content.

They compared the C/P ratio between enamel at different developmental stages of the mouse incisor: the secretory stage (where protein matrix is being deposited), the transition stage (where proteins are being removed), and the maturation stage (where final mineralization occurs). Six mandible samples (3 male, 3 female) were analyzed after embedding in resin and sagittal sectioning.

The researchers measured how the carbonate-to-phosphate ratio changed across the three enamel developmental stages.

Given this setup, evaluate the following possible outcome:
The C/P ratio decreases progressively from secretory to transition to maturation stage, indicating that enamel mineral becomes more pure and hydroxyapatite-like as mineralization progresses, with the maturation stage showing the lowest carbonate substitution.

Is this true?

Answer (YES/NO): YES